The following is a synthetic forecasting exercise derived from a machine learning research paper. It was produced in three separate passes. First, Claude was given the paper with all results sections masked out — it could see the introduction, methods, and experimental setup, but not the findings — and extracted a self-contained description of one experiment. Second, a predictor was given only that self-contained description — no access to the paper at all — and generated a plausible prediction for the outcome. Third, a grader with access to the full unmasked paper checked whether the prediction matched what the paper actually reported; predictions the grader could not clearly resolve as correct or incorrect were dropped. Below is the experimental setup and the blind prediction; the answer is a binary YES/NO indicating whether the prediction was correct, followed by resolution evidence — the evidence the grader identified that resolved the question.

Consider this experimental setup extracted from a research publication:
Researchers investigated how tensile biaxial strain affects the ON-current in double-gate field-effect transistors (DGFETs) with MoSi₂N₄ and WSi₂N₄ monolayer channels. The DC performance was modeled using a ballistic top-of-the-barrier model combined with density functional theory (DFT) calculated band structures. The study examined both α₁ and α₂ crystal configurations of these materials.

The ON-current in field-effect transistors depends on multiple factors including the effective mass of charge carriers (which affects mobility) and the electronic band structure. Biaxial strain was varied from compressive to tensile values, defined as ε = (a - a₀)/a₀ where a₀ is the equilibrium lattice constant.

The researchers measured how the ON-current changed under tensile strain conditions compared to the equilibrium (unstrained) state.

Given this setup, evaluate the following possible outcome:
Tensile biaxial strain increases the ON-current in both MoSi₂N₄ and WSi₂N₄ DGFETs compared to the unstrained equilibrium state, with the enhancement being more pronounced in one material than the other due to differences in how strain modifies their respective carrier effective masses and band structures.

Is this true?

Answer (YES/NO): NO